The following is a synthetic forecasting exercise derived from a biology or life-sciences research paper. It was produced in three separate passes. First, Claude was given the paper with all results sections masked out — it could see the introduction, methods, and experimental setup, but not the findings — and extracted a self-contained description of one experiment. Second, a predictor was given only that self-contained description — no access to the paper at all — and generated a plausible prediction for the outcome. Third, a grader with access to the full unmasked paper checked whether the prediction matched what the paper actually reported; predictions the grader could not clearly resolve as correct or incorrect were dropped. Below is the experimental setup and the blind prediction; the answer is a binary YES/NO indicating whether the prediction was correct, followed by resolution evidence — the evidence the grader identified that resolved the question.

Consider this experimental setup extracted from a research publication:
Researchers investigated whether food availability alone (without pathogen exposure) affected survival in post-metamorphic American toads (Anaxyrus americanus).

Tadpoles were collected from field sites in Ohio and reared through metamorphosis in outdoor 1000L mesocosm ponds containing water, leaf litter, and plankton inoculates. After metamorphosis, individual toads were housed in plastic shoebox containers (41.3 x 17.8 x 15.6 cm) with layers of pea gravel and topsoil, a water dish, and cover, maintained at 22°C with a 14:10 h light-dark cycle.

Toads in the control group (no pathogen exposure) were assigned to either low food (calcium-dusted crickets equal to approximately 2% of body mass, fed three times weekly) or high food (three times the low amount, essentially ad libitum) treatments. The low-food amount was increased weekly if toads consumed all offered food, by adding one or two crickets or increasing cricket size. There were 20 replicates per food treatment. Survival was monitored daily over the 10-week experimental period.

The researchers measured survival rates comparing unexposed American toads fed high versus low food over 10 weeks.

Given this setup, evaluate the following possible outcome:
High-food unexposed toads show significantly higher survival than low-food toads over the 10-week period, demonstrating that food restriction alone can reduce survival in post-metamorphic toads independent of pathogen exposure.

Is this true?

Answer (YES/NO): YES